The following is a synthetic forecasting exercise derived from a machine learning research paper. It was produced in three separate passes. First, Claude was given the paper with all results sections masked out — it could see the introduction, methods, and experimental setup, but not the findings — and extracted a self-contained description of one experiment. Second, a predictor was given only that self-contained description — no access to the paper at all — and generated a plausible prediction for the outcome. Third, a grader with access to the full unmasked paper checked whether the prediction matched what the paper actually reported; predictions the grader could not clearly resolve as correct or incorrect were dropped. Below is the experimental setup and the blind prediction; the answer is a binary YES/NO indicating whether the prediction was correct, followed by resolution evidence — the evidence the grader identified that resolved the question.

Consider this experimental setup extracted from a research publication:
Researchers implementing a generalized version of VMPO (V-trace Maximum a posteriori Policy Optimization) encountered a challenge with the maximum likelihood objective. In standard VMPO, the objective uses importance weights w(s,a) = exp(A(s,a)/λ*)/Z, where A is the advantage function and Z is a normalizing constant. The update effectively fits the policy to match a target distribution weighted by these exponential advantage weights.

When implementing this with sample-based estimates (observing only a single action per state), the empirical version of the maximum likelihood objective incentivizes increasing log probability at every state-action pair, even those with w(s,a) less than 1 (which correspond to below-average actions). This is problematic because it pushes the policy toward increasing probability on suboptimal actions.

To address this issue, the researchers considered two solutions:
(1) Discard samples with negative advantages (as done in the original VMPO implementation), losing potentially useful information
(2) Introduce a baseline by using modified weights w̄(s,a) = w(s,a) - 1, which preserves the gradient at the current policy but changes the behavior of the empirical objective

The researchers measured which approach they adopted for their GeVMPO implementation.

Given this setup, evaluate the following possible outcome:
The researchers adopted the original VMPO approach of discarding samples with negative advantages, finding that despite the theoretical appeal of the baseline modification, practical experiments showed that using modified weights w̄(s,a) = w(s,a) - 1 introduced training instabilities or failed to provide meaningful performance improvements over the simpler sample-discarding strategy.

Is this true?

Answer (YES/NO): NO